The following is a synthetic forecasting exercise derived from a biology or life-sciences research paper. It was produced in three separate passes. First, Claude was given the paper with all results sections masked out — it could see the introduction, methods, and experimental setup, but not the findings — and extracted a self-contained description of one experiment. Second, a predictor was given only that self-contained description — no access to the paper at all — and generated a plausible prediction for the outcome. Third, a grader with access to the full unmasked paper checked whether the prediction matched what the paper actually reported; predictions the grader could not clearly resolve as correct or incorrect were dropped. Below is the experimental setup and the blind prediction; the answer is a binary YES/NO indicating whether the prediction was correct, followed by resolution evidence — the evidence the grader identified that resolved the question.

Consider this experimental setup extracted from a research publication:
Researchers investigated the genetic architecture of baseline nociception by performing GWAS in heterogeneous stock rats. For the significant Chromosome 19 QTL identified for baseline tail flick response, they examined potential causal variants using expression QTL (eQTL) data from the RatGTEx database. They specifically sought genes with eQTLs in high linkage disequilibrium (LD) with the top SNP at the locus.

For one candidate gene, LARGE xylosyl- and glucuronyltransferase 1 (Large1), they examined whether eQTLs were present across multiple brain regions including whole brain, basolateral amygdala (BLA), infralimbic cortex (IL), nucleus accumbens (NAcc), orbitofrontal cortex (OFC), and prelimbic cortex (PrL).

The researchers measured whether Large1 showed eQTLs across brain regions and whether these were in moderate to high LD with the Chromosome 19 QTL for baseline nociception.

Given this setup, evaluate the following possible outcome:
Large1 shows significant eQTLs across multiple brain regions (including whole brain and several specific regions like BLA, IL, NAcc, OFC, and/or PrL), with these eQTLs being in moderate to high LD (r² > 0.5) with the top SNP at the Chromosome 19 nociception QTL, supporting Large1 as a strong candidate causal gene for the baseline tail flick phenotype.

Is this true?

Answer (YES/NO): YES